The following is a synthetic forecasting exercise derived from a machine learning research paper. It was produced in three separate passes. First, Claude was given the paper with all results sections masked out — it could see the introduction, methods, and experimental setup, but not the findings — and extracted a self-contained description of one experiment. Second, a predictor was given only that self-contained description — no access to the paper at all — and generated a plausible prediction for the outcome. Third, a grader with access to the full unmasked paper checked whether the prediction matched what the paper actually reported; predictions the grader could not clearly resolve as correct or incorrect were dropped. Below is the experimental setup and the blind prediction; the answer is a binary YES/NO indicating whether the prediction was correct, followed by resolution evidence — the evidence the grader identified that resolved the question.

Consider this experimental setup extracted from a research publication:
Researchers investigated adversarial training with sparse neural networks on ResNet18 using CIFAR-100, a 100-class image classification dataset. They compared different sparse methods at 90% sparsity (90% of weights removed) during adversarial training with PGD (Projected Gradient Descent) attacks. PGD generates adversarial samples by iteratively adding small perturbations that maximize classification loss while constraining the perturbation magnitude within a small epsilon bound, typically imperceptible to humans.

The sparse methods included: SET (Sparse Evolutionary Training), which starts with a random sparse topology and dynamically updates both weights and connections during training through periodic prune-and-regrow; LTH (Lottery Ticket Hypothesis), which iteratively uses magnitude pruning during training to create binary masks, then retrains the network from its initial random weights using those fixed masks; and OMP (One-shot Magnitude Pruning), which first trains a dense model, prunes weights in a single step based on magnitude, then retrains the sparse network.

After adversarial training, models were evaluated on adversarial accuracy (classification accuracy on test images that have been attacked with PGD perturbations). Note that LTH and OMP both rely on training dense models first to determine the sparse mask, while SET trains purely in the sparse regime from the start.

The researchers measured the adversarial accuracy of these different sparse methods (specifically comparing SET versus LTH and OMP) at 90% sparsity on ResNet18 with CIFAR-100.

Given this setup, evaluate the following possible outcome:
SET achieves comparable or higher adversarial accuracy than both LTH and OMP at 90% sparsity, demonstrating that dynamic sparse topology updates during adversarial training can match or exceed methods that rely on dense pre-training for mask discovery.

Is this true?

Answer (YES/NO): YES